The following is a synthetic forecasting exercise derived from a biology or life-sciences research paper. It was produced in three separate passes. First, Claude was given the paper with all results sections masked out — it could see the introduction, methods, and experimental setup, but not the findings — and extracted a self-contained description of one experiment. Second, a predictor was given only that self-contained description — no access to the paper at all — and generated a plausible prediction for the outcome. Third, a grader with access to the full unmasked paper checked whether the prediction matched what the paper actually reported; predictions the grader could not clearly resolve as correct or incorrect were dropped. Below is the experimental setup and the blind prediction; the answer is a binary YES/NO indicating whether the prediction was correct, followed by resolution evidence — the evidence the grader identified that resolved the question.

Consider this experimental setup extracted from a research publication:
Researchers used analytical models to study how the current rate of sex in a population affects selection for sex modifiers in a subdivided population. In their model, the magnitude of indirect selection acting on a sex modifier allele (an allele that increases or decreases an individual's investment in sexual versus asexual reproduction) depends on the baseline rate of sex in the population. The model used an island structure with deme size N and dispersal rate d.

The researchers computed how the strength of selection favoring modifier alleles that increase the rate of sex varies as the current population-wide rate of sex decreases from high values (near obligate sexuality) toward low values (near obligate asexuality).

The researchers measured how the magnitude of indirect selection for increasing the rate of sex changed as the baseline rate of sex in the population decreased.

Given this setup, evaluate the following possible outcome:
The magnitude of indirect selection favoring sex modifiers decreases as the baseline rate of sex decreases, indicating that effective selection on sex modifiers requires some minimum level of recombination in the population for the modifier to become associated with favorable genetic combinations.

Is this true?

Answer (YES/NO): NO